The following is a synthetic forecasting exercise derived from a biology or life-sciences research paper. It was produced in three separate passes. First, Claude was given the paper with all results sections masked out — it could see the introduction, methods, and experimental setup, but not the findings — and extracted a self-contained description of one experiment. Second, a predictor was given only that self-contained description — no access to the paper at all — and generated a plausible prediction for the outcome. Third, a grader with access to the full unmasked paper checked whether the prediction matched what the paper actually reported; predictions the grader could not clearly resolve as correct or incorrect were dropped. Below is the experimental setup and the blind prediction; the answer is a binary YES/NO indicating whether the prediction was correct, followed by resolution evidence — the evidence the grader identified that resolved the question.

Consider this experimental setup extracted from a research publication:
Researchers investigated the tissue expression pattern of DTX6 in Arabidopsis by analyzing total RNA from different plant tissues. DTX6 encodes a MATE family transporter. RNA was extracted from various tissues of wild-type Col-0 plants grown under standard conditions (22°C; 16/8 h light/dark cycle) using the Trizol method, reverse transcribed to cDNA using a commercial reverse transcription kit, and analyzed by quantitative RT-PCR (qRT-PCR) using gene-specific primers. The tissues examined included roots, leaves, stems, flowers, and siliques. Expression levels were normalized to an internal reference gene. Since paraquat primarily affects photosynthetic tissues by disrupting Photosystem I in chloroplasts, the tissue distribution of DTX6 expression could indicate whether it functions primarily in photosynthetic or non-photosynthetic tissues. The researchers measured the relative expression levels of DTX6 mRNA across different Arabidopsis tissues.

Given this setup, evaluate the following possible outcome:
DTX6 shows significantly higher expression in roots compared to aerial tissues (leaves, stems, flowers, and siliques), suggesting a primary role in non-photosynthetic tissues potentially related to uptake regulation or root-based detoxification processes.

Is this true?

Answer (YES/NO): YES